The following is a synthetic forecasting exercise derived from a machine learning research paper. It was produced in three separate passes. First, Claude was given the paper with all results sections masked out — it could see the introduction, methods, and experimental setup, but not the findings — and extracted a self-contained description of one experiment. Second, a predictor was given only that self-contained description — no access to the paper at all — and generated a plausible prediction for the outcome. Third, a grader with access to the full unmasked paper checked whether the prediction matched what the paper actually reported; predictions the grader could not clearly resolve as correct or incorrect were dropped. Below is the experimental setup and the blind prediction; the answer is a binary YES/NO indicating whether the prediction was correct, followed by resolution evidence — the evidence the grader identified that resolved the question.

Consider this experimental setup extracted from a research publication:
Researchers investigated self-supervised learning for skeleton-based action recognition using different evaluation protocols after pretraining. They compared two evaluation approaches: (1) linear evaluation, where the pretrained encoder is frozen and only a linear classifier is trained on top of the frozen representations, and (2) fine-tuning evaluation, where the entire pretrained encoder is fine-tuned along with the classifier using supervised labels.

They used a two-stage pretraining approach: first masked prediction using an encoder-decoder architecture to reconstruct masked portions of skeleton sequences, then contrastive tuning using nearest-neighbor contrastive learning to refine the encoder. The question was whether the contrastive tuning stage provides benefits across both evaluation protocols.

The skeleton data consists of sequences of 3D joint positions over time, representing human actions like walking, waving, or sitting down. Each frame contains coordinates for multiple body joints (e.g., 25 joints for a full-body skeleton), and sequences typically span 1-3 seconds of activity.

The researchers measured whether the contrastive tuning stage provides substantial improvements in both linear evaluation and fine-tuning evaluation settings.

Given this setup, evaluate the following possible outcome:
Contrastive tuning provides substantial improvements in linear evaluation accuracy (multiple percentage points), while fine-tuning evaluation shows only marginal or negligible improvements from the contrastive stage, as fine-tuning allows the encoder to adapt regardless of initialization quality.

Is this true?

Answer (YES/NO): YES